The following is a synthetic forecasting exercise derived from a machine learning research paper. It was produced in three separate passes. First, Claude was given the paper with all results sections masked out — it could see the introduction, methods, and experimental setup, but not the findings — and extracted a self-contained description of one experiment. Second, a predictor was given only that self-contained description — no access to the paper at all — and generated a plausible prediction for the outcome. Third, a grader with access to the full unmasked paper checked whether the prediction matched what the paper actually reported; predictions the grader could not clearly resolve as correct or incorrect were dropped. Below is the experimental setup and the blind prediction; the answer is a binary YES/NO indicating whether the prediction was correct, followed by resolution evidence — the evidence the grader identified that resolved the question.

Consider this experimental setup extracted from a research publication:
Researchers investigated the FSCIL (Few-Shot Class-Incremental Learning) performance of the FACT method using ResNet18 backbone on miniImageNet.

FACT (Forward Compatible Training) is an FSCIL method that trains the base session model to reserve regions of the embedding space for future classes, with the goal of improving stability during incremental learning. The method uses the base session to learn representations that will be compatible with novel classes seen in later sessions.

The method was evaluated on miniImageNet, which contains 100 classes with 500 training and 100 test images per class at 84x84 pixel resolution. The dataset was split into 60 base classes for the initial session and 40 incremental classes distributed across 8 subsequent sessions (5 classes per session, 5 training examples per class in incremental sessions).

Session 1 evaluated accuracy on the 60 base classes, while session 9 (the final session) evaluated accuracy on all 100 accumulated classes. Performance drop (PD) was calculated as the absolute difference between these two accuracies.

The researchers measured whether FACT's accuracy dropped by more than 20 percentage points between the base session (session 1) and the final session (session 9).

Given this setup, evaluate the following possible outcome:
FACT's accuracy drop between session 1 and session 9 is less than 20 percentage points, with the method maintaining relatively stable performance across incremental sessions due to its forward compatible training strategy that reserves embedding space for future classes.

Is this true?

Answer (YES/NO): NO